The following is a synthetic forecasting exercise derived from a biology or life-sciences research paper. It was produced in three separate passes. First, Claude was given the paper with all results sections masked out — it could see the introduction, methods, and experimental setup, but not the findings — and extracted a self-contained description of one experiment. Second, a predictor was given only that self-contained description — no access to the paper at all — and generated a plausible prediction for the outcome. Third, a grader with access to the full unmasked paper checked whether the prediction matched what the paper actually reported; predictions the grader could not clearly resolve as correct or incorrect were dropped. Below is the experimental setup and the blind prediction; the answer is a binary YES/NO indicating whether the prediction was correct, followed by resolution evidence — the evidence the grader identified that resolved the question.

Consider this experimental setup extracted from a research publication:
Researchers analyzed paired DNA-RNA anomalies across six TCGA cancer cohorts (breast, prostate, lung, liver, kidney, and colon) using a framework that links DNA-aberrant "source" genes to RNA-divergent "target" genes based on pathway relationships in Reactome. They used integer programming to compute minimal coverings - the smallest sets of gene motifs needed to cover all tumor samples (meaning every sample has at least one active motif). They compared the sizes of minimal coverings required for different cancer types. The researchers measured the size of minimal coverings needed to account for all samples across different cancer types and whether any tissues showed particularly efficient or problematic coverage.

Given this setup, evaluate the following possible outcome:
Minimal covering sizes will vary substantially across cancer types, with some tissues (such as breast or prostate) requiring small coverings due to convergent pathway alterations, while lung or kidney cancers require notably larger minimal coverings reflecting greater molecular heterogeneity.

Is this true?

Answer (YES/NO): NO